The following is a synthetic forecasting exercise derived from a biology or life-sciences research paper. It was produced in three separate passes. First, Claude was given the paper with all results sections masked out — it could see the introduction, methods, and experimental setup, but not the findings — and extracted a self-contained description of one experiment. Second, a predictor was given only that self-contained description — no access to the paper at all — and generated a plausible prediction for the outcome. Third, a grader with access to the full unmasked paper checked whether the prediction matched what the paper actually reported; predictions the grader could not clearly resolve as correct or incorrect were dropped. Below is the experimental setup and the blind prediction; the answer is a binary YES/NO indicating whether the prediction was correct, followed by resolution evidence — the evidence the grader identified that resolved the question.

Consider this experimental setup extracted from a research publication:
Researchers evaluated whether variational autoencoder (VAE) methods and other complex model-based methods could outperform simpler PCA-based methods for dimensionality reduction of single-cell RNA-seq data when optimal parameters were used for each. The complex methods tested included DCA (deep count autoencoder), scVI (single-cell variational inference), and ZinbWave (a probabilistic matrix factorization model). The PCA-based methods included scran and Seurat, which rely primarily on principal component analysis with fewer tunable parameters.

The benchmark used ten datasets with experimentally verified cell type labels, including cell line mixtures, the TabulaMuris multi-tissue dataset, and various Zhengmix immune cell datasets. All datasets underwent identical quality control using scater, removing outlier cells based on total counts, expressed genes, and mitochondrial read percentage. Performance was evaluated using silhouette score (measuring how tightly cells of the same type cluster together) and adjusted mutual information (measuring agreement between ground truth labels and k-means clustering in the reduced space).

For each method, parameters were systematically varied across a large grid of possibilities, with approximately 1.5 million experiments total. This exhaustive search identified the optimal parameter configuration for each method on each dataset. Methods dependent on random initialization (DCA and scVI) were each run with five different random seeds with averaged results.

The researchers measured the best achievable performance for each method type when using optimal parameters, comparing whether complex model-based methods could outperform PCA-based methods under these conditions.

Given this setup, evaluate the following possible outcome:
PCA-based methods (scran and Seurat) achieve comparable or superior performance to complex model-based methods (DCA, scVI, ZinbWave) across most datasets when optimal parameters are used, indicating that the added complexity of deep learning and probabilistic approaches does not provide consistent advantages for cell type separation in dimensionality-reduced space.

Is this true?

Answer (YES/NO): NO